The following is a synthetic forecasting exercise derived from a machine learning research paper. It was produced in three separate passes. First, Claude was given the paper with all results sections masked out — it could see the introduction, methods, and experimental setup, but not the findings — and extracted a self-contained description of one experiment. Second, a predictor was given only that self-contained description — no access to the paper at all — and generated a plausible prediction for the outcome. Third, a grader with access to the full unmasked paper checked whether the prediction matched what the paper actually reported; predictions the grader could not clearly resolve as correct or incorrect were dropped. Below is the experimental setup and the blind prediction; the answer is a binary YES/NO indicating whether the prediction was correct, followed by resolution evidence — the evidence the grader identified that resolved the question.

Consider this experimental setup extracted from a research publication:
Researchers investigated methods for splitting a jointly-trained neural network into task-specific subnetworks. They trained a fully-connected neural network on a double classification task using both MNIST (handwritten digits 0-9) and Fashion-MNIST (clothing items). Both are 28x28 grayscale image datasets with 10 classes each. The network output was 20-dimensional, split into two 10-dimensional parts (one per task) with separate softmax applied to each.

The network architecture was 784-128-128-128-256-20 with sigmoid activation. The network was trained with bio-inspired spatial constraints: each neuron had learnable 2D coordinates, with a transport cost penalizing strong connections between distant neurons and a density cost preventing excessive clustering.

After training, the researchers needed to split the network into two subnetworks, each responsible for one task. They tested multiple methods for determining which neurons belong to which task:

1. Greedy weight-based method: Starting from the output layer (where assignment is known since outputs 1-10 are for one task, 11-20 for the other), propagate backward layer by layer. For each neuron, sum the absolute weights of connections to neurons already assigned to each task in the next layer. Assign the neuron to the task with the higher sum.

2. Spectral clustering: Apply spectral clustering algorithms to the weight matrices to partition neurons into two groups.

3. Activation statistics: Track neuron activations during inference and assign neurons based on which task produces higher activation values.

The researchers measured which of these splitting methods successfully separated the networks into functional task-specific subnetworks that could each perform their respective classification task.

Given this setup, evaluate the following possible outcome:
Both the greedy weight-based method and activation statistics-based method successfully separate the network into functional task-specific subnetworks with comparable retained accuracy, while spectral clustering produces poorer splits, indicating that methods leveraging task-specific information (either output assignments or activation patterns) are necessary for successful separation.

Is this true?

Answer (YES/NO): NO